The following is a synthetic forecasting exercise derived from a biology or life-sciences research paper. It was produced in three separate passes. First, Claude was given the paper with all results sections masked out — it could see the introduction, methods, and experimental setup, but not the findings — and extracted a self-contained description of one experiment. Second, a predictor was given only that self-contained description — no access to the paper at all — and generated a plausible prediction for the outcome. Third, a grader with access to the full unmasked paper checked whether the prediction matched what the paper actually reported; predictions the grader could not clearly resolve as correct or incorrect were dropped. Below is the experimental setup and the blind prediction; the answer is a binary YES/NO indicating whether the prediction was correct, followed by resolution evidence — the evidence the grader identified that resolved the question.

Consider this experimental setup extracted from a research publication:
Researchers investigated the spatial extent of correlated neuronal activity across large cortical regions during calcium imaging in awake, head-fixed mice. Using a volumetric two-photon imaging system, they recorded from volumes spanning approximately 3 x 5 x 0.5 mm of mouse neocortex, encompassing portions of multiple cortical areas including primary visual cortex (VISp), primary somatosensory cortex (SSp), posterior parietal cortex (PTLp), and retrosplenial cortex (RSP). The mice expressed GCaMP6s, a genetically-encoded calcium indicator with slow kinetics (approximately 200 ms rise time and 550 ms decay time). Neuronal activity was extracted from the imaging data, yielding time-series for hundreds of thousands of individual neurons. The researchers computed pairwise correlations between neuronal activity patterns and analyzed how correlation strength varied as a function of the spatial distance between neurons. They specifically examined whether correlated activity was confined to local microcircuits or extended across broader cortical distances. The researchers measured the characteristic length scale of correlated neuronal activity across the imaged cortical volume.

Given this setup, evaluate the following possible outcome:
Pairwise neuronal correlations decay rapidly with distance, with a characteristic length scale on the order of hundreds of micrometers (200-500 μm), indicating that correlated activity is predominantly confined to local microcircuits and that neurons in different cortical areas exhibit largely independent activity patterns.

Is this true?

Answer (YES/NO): NO